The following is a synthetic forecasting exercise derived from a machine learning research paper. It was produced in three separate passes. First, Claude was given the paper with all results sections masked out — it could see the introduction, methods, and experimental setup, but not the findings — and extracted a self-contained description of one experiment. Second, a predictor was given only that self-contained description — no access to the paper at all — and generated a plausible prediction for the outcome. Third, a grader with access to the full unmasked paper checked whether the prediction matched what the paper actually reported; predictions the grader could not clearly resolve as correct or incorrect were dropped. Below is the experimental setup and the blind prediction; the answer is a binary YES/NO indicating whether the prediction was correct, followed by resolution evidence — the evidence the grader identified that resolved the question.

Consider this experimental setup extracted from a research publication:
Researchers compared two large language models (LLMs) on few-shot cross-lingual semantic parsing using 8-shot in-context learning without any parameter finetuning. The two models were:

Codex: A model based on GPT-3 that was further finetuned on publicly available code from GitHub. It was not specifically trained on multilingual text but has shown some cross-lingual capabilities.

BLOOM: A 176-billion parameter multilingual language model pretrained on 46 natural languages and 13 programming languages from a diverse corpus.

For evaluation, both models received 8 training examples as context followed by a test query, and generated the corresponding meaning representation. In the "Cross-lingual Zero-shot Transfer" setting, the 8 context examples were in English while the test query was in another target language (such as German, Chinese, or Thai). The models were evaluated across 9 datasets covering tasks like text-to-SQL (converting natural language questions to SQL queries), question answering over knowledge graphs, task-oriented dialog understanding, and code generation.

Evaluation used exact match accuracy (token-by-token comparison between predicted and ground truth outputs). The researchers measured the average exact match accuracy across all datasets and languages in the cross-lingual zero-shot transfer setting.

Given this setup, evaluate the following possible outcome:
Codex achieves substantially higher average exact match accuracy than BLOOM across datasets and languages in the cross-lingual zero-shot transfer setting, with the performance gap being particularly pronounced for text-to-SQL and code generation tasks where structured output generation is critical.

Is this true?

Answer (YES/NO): NO